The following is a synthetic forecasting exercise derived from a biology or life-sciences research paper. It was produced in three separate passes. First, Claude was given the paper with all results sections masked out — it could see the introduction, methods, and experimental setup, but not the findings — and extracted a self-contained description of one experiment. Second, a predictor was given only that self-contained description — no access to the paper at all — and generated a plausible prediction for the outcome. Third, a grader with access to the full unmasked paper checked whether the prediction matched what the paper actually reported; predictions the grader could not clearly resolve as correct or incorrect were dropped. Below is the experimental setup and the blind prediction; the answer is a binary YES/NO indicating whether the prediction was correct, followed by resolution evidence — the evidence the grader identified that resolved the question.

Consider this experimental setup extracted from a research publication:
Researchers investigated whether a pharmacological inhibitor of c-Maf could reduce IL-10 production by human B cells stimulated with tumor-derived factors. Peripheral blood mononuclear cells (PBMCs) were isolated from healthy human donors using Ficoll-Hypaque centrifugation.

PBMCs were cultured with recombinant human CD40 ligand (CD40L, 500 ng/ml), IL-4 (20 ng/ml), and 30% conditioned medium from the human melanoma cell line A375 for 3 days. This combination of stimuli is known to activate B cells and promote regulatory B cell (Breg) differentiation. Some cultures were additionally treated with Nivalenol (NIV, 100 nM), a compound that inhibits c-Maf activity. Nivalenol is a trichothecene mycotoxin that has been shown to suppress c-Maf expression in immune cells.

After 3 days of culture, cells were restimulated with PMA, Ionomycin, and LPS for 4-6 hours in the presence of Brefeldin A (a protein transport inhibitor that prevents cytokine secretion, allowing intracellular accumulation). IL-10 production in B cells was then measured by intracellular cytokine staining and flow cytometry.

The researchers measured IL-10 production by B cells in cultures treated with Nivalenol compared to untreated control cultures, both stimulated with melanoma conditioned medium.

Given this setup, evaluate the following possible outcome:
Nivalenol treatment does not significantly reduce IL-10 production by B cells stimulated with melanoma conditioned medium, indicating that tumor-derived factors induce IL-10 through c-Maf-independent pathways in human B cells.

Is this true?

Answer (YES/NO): NO